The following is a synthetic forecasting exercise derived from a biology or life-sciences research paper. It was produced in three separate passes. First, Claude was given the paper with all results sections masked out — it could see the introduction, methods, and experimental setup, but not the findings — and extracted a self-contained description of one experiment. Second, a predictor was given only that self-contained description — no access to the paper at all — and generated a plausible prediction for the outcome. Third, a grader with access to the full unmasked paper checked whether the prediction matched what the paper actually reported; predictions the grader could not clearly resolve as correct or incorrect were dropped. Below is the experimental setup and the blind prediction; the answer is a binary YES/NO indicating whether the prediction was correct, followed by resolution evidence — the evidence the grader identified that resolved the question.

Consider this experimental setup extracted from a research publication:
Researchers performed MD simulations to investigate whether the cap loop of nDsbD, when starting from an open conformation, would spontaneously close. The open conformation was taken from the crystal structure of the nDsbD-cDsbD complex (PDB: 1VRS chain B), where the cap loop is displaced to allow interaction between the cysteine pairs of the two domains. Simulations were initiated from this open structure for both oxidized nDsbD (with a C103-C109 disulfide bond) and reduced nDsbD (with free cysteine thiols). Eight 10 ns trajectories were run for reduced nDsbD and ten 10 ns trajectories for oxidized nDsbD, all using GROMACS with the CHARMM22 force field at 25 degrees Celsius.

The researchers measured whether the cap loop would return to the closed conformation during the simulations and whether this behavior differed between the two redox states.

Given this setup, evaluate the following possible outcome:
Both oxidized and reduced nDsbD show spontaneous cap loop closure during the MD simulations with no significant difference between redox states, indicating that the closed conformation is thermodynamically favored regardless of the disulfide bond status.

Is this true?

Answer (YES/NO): NO